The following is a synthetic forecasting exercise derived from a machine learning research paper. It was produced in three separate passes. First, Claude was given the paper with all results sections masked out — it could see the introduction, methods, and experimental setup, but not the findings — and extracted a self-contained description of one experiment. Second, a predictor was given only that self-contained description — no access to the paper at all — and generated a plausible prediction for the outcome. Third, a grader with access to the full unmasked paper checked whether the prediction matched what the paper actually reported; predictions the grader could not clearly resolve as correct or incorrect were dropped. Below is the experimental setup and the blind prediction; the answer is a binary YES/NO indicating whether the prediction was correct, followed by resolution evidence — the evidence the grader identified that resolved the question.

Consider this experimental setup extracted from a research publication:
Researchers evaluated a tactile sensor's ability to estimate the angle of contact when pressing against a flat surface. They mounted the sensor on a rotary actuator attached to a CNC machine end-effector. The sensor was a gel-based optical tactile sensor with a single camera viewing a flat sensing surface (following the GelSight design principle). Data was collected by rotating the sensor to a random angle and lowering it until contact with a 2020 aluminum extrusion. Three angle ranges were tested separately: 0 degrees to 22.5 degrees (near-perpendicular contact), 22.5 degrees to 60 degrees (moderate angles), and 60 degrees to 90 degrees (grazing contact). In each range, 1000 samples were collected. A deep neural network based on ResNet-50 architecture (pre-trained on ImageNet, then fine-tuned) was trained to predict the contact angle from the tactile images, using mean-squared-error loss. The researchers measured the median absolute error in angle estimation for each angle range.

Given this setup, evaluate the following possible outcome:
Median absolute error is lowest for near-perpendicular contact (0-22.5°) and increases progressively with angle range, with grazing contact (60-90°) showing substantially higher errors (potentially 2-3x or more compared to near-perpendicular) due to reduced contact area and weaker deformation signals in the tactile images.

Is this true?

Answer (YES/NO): NO